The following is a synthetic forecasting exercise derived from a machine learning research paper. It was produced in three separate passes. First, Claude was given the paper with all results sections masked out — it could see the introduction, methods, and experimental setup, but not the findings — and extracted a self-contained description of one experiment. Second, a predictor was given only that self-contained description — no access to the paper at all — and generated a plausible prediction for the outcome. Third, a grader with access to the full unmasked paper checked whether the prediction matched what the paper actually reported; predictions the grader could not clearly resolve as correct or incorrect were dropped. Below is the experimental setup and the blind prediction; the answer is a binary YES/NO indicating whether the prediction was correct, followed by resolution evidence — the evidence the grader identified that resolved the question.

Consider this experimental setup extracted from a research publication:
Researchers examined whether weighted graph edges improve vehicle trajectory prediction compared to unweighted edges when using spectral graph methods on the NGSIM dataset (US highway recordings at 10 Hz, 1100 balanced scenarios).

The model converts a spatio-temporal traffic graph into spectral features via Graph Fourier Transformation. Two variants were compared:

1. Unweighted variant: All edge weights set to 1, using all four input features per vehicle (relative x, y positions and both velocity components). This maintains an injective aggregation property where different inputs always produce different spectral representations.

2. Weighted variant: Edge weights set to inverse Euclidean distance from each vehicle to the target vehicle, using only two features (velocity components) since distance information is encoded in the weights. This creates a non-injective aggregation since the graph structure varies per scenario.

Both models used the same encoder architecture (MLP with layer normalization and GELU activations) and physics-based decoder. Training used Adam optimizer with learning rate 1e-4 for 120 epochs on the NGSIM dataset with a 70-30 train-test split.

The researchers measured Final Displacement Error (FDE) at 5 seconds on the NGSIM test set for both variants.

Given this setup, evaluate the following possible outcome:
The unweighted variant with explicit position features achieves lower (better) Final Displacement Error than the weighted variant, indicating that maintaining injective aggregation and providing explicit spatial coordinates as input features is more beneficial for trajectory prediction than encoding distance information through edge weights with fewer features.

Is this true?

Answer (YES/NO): NO